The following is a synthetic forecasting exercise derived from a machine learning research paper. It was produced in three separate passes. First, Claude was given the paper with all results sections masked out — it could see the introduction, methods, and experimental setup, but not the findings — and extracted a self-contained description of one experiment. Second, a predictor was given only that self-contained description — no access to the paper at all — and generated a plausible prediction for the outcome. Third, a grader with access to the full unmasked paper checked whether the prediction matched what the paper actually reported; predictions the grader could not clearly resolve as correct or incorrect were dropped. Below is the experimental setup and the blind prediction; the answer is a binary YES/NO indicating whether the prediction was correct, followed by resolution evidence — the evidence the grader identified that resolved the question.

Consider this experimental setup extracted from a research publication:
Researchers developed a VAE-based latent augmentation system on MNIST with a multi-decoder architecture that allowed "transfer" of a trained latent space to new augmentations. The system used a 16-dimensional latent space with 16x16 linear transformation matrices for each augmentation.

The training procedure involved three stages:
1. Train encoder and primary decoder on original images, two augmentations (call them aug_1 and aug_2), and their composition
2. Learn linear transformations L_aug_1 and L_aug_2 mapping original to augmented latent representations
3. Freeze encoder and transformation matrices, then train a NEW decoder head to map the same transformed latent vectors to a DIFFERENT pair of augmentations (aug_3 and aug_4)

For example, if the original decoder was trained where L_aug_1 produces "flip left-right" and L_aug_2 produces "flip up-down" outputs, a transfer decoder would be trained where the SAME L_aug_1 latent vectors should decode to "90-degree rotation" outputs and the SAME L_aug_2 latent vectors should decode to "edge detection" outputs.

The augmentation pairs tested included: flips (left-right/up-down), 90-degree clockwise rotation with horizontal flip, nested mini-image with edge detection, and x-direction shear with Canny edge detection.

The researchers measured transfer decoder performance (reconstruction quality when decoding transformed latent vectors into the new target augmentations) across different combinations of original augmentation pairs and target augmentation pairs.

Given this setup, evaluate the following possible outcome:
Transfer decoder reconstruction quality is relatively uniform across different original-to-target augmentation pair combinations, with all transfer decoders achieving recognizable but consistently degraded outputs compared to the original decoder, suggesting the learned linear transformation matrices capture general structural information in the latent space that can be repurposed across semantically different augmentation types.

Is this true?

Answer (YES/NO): NO